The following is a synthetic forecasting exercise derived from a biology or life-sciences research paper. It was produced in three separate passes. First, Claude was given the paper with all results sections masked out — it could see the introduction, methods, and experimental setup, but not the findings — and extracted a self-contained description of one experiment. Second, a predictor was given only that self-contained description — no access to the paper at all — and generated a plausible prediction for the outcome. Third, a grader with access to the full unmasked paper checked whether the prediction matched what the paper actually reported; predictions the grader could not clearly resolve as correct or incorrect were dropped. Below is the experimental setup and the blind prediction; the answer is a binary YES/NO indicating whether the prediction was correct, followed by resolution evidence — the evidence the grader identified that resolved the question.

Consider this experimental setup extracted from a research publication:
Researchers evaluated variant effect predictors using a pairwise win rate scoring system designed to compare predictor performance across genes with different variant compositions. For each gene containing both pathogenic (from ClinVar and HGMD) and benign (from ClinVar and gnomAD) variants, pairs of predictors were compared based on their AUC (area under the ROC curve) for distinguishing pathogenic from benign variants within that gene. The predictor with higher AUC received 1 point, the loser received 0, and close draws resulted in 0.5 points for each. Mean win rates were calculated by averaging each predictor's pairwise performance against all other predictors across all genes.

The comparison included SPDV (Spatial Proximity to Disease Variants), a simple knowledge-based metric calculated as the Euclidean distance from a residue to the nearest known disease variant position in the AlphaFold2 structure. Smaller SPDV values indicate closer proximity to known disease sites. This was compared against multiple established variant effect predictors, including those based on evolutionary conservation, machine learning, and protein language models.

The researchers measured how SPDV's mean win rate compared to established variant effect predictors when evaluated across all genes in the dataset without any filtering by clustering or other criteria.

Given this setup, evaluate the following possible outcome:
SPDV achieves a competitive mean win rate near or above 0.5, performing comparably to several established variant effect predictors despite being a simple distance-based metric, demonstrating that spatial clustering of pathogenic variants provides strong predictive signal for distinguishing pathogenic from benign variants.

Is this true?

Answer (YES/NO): YES